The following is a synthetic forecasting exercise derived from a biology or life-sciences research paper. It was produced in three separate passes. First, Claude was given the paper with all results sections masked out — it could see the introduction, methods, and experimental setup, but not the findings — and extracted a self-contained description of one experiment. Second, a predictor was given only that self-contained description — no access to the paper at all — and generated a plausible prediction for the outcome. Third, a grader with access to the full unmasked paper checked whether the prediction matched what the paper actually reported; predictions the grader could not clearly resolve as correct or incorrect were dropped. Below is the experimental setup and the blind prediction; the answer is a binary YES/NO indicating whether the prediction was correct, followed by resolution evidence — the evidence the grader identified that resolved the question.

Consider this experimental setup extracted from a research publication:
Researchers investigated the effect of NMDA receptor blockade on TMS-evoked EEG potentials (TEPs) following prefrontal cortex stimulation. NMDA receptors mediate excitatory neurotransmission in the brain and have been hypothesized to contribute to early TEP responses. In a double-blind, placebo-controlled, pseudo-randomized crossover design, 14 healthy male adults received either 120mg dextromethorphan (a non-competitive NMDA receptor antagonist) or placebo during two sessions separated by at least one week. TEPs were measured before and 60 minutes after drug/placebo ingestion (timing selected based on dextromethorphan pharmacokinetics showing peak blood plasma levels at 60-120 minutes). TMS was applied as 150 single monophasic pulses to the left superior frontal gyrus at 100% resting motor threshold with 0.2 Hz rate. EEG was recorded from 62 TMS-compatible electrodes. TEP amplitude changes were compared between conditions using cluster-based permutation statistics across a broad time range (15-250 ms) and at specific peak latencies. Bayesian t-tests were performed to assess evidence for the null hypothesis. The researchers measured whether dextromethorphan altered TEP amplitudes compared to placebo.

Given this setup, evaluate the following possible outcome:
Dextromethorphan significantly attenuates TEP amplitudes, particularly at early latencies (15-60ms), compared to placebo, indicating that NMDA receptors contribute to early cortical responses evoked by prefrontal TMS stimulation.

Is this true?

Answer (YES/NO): NO